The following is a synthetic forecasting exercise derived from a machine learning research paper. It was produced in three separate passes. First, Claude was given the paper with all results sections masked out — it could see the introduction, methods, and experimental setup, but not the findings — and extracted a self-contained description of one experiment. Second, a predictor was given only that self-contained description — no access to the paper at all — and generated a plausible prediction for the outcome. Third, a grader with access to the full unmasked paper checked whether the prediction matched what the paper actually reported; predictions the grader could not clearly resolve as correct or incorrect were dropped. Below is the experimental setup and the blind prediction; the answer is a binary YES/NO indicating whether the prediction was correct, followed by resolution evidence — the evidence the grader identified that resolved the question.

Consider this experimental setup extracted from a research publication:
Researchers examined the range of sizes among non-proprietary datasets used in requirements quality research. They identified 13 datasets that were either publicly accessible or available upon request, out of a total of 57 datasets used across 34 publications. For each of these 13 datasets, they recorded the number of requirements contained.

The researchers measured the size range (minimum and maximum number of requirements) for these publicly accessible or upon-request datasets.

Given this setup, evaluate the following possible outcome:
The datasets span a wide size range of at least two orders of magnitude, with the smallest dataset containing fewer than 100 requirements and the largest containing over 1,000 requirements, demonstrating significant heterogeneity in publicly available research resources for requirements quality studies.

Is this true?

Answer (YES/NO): NO